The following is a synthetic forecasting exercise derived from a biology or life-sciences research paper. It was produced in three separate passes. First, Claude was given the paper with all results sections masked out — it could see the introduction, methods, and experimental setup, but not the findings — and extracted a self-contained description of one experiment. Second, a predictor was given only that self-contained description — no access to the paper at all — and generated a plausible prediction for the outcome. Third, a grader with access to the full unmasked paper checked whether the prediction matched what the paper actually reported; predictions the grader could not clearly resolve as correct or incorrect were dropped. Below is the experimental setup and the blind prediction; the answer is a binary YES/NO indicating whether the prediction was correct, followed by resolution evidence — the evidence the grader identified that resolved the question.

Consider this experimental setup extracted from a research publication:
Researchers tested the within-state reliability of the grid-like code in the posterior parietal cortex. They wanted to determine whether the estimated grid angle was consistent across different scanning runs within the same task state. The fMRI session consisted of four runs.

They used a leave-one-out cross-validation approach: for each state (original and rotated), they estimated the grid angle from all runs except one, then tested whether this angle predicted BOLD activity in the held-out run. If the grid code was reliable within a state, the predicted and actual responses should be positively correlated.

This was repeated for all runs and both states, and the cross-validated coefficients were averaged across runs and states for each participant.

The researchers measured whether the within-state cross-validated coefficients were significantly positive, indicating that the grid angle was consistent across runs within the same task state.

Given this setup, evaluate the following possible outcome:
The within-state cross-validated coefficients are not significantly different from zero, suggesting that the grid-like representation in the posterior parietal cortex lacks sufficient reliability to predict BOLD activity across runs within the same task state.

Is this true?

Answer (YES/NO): NO